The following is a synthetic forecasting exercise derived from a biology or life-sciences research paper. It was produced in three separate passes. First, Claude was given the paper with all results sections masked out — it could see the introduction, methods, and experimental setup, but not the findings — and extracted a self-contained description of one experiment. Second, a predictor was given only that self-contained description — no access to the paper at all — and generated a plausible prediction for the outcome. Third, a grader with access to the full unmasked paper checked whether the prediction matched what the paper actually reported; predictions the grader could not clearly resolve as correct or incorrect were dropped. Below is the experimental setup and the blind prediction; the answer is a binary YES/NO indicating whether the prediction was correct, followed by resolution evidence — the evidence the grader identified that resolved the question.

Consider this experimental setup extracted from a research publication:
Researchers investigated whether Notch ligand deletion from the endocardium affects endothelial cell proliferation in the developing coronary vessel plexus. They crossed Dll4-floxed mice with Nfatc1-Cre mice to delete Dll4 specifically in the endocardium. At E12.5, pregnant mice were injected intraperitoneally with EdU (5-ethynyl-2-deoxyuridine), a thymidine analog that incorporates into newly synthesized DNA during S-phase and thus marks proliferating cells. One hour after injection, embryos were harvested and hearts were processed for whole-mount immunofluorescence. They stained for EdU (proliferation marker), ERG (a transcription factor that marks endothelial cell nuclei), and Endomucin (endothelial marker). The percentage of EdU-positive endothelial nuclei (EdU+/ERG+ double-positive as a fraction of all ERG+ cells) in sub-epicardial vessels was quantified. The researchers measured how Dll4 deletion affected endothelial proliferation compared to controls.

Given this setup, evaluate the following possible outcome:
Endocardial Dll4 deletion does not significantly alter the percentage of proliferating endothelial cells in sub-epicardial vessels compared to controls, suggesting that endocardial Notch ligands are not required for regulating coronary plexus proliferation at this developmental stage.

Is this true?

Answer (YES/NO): NO